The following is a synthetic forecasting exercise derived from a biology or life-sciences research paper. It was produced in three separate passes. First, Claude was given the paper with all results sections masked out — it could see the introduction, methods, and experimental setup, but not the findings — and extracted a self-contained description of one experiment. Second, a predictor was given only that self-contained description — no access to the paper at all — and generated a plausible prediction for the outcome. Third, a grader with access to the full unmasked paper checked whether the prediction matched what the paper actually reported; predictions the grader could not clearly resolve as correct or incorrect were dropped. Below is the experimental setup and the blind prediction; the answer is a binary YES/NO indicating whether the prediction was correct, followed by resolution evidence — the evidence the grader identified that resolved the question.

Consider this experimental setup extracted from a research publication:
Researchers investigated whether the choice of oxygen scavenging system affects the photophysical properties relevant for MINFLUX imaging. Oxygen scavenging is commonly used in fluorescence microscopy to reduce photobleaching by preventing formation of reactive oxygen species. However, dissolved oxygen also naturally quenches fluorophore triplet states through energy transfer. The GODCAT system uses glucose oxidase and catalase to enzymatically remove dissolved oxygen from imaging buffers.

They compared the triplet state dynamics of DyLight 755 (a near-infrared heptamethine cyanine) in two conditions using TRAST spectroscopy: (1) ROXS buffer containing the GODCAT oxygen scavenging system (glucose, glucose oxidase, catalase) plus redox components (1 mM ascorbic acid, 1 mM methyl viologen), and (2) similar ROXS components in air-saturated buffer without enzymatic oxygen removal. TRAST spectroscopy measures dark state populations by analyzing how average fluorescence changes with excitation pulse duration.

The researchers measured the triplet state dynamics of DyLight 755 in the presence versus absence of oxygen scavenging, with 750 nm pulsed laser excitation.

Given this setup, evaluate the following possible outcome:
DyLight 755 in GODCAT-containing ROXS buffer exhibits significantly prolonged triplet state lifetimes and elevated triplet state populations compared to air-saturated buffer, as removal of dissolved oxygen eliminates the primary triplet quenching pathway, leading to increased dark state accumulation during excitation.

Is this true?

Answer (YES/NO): YES